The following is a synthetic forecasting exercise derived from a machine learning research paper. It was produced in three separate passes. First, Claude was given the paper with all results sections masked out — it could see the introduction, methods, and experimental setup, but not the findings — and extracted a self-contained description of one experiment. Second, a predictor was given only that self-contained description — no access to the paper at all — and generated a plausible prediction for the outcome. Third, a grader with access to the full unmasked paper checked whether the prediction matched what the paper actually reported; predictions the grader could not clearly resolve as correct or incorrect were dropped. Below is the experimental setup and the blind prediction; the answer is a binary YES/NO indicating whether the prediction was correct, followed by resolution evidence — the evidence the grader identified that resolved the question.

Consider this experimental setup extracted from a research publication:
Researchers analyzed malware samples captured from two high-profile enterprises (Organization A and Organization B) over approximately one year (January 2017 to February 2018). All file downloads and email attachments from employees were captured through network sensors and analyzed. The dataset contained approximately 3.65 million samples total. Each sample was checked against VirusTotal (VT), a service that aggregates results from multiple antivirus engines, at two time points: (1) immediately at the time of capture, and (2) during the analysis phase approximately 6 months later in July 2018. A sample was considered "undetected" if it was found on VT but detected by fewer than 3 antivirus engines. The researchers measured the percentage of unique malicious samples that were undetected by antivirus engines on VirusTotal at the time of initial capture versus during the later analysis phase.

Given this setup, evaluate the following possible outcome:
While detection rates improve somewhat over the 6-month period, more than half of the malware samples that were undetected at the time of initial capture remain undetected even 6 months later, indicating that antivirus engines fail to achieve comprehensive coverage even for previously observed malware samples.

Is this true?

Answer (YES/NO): NO